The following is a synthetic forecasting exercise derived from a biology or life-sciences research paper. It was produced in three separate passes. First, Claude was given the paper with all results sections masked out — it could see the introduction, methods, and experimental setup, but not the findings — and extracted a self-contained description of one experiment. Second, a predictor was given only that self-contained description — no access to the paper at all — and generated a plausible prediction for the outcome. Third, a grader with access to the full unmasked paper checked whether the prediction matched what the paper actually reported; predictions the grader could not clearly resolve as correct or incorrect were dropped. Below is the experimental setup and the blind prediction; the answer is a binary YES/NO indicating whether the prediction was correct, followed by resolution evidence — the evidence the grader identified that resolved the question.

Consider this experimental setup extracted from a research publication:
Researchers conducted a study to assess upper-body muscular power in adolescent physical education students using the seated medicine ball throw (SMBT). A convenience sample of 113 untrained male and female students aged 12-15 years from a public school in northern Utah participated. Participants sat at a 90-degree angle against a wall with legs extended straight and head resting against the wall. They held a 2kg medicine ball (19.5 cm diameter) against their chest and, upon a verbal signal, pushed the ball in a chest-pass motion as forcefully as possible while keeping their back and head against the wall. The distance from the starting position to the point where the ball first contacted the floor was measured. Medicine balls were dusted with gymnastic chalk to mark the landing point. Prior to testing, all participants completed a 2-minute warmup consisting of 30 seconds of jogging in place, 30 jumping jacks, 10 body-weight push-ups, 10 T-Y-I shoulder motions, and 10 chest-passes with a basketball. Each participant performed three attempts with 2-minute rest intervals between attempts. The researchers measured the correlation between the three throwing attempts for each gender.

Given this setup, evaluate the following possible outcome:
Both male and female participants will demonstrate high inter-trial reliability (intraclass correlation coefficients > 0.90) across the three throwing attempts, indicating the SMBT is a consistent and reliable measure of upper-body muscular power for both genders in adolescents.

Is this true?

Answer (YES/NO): NO